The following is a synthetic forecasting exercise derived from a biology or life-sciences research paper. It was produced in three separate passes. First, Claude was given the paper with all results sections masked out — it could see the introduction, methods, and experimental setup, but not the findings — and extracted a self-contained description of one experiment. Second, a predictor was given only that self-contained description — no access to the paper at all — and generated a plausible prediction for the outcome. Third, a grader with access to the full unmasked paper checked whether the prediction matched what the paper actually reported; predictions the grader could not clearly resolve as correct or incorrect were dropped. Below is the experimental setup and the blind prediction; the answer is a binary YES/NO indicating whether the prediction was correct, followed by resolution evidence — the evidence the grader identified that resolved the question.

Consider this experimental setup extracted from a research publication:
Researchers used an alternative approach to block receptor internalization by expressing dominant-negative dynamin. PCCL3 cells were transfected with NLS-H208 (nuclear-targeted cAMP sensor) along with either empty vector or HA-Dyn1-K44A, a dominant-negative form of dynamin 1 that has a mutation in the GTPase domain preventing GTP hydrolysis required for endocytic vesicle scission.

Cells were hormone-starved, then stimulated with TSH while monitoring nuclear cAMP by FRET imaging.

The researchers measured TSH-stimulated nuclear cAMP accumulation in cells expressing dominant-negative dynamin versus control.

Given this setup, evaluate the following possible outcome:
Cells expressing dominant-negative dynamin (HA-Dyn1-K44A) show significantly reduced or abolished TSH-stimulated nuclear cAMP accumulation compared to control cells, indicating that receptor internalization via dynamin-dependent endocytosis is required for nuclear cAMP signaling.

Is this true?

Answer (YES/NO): YES